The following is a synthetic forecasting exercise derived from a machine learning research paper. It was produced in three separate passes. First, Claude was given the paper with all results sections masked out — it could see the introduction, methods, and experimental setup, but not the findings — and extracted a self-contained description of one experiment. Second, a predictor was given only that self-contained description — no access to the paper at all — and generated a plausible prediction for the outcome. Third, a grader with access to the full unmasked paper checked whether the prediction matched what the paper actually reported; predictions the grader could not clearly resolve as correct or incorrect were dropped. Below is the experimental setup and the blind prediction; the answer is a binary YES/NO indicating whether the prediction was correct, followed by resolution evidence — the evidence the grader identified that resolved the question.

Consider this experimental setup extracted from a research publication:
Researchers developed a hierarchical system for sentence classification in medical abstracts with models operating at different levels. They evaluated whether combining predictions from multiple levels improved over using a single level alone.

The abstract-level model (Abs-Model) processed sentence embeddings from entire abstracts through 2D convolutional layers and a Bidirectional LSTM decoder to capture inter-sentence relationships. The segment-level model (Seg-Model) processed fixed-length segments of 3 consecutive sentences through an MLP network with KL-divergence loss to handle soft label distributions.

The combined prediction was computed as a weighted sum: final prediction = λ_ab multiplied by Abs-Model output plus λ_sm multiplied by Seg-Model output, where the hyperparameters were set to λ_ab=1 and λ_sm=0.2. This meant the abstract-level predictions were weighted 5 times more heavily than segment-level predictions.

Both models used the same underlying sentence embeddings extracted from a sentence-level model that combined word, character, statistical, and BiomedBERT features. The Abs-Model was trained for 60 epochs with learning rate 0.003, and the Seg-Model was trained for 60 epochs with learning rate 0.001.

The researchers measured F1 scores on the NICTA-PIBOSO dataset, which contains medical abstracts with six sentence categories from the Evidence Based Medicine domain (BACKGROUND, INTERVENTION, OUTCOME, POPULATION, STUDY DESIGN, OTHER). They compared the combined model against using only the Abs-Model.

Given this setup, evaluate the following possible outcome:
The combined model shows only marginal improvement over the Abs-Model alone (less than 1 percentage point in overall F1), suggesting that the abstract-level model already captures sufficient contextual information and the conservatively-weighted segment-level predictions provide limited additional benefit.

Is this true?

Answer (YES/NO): YES